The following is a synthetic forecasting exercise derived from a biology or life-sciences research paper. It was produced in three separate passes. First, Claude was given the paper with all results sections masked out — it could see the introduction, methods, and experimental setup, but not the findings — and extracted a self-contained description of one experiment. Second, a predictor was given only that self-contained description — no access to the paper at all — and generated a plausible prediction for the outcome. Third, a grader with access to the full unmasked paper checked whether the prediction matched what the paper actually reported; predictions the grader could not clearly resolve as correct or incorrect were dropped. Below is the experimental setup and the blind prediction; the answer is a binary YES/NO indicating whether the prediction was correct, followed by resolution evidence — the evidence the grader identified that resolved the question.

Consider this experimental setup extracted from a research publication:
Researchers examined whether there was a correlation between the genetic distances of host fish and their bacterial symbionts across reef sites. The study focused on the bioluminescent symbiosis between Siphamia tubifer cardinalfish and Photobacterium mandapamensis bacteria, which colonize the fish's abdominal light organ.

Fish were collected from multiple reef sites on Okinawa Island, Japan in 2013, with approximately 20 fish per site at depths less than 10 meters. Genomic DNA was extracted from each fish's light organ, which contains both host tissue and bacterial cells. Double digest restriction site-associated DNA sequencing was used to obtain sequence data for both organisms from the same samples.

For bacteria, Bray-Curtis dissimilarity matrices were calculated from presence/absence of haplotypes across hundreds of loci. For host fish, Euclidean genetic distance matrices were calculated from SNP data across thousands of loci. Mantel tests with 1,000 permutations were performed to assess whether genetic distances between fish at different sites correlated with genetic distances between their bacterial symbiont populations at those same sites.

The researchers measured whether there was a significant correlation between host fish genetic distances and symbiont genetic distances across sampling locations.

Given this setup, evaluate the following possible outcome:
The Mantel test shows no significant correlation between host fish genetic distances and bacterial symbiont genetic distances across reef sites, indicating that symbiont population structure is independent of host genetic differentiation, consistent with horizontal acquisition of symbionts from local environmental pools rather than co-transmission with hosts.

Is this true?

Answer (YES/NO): YES